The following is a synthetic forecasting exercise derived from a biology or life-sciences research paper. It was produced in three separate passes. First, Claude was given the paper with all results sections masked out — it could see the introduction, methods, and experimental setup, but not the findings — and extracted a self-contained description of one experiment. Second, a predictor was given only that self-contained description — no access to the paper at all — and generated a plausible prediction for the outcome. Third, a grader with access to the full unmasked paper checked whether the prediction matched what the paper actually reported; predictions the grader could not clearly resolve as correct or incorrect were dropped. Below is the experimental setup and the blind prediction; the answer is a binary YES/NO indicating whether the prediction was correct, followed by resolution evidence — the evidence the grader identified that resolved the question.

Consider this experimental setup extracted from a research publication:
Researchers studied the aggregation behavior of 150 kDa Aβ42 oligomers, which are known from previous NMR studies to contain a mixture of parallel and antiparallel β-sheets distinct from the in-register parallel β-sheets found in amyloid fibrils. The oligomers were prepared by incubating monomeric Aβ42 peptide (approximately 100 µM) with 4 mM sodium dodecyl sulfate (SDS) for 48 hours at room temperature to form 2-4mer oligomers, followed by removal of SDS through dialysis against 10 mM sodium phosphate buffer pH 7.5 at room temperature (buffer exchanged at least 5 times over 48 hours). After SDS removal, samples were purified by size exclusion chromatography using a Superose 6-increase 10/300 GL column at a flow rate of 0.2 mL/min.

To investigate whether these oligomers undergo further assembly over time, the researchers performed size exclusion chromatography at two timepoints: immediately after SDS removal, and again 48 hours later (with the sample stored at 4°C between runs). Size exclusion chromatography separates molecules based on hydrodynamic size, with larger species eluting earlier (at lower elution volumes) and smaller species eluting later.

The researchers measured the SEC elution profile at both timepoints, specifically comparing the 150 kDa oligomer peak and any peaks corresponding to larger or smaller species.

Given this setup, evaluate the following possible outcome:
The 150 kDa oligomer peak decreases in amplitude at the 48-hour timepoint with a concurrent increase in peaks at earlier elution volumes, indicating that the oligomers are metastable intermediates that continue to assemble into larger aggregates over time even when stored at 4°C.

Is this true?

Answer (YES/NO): NO